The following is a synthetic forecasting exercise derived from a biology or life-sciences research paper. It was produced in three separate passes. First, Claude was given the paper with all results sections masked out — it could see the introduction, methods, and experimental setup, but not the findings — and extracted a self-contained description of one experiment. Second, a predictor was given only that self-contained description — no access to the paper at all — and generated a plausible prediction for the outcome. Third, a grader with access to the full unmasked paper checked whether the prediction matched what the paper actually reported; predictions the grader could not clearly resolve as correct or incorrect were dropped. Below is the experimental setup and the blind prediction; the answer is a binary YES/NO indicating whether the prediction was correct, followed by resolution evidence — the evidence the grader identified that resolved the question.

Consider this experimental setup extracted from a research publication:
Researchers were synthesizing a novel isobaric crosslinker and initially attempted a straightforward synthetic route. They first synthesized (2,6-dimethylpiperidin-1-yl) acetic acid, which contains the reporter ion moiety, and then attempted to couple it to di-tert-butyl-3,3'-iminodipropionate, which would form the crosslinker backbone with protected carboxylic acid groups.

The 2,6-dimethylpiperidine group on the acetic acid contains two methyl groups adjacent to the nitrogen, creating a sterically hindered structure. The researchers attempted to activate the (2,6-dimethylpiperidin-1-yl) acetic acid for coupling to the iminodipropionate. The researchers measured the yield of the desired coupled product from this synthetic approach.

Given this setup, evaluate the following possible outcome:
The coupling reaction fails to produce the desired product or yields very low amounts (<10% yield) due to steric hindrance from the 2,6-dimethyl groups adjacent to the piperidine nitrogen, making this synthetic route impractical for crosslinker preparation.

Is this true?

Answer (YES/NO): YES